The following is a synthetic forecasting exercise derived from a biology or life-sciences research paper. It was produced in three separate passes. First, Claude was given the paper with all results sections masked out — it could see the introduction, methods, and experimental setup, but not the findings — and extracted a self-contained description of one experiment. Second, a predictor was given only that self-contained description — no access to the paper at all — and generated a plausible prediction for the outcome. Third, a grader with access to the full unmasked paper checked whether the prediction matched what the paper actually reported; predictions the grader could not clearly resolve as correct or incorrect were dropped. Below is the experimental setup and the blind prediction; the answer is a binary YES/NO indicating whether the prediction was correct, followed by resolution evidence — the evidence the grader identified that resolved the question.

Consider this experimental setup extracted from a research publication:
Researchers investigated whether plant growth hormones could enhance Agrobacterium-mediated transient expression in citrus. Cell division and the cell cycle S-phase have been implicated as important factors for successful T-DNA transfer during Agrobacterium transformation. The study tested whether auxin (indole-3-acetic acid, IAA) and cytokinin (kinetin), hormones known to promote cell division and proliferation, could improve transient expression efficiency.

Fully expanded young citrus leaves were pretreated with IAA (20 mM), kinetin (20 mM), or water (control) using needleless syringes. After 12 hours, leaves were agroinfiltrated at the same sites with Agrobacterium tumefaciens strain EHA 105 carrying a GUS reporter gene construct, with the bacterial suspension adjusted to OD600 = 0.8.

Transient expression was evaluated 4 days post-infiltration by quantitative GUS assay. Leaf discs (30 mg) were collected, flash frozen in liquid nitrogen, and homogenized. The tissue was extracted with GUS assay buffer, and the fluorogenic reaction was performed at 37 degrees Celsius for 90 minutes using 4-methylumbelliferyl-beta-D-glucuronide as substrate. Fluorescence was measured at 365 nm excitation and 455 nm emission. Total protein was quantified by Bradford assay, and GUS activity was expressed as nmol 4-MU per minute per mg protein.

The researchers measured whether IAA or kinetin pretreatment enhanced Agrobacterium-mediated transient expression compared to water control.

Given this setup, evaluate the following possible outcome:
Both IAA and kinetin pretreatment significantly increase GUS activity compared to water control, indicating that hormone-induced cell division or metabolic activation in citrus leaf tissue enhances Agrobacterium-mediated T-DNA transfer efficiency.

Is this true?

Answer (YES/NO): YES